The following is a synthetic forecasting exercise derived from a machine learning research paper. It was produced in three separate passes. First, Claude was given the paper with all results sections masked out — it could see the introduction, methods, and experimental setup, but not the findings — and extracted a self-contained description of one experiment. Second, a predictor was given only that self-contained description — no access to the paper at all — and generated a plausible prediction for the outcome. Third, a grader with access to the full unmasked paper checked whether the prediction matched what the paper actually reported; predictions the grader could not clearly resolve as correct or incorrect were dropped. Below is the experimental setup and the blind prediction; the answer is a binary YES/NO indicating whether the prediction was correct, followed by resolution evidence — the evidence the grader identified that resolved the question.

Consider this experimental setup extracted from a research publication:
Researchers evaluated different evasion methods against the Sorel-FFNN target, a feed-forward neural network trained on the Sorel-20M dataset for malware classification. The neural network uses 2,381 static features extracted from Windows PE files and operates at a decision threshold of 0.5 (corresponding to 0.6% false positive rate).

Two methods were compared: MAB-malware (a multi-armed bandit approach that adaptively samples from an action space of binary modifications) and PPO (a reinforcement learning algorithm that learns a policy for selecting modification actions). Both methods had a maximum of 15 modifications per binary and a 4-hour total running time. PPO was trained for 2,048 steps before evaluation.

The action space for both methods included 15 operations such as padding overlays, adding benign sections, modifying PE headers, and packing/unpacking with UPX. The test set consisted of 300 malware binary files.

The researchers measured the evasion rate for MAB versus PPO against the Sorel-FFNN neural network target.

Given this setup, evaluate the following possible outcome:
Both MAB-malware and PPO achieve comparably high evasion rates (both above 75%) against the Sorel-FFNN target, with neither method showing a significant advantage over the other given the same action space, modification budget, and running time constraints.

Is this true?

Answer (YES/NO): NO